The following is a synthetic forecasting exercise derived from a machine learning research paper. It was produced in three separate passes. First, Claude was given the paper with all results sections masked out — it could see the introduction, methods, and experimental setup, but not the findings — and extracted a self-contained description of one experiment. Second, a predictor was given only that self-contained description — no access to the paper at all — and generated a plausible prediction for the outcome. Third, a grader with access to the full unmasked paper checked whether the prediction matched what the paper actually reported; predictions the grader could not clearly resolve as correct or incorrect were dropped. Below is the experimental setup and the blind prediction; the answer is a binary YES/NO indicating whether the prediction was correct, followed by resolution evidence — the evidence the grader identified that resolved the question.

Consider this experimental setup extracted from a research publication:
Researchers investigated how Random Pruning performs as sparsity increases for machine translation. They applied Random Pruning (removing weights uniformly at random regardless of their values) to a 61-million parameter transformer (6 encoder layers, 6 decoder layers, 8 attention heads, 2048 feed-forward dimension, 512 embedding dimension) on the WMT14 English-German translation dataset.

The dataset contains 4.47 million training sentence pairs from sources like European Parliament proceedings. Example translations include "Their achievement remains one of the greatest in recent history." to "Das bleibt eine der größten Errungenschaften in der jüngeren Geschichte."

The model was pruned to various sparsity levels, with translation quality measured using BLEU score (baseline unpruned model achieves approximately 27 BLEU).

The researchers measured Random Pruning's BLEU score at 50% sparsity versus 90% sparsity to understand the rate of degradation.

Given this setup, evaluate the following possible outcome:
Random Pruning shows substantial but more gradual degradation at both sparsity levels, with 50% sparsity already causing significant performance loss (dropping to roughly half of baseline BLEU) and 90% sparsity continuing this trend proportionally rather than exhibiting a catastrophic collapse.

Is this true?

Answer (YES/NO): NO